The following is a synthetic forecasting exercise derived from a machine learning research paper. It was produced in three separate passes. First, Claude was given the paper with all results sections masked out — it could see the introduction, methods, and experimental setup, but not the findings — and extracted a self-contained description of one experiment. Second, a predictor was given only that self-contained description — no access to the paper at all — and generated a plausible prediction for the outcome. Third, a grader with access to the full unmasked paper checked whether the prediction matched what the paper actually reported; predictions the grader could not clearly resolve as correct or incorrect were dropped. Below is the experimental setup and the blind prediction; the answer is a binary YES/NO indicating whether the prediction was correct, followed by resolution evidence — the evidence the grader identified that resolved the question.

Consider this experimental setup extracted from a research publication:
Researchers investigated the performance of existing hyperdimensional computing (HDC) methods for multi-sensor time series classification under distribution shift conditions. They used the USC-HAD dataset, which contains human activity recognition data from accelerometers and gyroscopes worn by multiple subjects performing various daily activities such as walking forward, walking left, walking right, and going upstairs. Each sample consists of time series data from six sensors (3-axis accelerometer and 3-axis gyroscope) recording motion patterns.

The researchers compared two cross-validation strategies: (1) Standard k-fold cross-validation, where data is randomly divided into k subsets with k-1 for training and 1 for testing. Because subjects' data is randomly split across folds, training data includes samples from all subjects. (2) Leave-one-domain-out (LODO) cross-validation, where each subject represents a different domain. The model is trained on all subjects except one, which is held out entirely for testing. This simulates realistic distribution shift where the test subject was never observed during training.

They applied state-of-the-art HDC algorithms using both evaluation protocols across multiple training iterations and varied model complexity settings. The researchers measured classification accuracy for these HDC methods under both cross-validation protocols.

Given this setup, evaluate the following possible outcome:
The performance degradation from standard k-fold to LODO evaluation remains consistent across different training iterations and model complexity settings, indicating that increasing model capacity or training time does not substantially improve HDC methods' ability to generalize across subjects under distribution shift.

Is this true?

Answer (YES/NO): YES